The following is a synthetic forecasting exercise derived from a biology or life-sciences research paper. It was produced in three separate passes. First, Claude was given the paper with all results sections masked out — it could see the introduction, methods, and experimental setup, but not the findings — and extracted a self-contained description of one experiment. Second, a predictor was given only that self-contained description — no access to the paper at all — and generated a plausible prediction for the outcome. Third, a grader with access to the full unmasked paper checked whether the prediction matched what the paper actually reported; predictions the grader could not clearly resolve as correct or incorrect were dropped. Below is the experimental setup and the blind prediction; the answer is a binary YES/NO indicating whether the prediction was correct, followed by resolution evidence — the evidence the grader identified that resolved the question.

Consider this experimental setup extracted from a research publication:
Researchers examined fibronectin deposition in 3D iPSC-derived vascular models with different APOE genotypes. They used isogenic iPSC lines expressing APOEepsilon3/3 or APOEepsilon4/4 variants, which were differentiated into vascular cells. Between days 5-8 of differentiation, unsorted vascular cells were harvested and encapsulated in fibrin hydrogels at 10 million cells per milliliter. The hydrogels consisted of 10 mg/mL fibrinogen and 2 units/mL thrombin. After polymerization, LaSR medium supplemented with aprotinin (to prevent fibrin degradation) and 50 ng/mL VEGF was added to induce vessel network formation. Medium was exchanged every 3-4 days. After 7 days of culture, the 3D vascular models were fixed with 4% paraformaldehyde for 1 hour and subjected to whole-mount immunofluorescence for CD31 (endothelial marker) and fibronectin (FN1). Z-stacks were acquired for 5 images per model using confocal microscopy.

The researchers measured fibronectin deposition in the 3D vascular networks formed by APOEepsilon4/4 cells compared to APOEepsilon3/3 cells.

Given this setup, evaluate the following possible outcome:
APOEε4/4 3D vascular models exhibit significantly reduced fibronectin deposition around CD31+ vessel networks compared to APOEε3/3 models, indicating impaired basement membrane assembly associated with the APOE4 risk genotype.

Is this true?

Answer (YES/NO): NO